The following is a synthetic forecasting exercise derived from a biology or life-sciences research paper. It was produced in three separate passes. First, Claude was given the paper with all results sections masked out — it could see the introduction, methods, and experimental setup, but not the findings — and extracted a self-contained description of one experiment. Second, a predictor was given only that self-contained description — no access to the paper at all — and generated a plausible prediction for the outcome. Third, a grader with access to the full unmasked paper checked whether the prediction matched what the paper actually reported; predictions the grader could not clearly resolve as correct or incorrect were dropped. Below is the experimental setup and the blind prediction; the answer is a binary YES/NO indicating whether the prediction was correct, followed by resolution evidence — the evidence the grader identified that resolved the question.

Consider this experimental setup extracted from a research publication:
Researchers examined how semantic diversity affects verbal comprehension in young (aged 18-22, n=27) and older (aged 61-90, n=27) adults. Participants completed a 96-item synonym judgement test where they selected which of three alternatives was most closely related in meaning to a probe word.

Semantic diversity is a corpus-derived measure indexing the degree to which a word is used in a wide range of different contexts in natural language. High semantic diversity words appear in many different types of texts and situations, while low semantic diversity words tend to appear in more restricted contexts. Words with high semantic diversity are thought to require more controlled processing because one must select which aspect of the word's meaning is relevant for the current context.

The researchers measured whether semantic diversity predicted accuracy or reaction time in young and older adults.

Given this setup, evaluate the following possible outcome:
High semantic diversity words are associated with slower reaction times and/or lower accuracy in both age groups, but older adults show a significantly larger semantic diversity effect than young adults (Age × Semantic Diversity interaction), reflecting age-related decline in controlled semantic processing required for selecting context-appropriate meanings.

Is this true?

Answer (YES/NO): NO